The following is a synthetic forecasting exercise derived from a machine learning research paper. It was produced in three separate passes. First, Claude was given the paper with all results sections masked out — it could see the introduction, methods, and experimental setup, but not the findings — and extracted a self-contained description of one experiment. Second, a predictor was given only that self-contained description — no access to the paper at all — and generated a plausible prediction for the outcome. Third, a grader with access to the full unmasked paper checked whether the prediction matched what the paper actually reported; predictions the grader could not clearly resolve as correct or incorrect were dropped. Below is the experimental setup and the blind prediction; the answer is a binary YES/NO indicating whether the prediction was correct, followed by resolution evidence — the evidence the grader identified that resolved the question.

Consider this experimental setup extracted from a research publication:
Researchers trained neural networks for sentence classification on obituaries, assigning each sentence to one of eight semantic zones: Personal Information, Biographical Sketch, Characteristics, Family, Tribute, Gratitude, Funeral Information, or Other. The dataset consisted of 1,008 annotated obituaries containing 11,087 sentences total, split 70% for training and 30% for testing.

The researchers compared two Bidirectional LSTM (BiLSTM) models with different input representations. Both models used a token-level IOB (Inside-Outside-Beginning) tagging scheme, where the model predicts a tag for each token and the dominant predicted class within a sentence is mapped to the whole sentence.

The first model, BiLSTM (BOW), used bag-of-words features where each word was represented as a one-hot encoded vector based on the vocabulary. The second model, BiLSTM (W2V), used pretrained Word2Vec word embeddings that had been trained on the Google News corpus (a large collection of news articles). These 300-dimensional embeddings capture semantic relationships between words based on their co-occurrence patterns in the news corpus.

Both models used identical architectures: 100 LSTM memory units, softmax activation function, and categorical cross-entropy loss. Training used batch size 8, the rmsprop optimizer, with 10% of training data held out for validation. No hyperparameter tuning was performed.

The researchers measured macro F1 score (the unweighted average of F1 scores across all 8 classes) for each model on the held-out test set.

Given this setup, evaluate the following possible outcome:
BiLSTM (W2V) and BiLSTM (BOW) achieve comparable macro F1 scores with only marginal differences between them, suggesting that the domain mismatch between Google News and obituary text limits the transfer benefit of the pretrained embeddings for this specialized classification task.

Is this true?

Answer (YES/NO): NO